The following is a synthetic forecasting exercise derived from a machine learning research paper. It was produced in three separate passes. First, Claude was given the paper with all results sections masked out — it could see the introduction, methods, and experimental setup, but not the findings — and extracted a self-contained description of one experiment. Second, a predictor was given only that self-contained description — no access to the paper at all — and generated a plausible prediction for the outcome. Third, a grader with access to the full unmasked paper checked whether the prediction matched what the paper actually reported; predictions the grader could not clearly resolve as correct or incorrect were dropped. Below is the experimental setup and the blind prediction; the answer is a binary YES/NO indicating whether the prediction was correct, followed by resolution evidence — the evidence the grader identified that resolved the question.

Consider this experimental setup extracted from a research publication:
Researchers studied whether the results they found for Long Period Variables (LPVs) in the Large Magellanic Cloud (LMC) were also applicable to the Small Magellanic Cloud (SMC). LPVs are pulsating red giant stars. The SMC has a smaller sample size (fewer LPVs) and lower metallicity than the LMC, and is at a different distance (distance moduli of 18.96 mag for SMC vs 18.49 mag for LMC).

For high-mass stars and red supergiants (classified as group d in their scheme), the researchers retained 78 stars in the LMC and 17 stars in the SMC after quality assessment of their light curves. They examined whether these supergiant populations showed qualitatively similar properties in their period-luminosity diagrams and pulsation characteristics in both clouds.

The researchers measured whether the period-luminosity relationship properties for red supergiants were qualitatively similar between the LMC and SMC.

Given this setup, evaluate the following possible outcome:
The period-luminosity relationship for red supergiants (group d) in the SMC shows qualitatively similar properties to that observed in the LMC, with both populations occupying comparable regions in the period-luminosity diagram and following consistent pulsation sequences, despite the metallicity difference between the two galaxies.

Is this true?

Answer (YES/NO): YES